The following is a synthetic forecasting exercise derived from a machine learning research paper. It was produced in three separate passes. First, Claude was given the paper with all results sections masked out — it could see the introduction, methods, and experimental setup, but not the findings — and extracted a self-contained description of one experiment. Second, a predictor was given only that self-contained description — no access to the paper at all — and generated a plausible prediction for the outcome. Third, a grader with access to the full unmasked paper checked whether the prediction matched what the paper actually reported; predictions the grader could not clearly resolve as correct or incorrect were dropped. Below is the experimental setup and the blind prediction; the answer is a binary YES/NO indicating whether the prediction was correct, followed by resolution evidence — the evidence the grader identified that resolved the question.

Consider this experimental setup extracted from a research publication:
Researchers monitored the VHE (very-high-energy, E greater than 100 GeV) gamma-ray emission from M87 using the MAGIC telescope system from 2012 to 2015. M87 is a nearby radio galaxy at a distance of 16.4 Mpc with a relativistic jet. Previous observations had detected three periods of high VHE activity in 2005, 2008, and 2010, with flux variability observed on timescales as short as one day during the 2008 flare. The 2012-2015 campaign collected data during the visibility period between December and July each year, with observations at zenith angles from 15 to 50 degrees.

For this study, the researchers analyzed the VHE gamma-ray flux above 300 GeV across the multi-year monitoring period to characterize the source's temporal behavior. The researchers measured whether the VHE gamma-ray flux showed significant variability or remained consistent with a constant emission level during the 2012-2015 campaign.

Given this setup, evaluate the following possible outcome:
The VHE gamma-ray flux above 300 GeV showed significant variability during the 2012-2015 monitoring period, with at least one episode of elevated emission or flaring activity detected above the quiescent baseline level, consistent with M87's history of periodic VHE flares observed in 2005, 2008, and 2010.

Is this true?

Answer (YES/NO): NO